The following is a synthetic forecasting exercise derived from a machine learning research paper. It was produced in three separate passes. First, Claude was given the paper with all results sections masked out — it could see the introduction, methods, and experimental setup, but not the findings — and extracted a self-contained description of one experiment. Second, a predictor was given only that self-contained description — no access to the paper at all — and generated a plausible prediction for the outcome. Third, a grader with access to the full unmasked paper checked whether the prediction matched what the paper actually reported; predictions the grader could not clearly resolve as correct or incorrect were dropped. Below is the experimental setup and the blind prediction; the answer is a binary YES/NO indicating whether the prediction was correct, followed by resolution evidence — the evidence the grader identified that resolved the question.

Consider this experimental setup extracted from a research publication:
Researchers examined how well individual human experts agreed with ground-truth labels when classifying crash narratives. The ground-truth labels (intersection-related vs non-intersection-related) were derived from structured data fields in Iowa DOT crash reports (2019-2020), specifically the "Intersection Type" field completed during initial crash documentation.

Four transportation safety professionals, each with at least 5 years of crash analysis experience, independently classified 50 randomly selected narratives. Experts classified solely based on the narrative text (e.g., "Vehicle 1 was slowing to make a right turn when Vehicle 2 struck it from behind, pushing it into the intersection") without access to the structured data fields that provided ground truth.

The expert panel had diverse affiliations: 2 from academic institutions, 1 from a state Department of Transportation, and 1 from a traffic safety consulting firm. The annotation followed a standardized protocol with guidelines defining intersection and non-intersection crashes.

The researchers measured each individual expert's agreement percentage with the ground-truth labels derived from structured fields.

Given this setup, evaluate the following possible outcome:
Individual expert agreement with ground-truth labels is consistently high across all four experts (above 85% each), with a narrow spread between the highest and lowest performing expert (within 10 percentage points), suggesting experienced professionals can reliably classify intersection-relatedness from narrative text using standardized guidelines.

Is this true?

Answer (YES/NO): NO